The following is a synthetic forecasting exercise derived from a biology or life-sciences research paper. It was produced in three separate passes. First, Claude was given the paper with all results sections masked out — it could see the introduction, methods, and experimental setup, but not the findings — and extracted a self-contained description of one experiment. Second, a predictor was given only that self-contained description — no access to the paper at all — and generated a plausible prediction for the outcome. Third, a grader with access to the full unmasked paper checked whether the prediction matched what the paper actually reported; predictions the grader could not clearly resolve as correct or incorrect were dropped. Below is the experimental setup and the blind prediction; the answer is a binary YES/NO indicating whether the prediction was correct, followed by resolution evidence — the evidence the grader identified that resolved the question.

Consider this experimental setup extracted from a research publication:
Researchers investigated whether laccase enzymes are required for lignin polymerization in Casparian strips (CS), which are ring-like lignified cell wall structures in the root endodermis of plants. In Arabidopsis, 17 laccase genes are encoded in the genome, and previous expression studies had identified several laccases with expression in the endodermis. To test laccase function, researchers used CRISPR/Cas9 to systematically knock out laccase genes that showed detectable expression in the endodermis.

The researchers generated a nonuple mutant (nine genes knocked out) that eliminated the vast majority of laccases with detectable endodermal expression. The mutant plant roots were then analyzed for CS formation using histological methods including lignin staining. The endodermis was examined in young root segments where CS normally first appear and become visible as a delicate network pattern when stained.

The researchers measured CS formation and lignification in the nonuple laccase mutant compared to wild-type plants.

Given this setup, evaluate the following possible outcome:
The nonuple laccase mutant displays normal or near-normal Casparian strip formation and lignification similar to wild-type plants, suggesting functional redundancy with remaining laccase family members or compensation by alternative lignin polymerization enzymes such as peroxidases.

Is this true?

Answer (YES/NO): YES